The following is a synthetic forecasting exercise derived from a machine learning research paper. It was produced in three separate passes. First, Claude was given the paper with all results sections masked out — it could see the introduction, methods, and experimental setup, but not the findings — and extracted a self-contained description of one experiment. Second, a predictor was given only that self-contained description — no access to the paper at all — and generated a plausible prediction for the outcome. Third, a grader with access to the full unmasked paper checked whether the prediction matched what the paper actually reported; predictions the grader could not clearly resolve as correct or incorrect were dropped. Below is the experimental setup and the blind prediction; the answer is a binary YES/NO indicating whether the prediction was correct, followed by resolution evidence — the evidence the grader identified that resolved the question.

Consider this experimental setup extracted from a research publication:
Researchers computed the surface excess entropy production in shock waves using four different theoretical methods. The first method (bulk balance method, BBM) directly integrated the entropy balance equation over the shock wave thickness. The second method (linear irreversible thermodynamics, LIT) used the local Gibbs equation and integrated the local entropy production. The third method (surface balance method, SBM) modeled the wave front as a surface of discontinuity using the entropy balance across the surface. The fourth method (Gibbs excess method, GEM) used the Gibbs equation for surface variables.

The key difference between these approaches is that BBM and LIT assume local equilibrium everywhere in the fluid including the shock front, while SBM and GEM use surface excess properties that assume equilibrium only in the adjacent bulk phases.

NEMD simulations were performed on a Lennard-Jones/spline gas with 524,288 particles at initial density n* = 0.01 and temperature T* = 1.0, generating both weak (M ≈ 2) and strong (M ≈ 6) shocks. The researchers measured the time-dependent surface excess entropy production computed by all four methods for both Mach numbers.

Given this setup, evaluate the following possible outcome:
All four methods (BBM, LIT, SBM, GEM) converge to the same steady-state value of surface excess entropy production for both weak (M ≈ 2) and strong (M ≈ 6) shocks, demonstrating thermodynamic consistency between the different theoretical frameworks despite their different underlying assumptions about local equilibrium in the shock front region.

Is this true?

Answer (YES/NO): NO